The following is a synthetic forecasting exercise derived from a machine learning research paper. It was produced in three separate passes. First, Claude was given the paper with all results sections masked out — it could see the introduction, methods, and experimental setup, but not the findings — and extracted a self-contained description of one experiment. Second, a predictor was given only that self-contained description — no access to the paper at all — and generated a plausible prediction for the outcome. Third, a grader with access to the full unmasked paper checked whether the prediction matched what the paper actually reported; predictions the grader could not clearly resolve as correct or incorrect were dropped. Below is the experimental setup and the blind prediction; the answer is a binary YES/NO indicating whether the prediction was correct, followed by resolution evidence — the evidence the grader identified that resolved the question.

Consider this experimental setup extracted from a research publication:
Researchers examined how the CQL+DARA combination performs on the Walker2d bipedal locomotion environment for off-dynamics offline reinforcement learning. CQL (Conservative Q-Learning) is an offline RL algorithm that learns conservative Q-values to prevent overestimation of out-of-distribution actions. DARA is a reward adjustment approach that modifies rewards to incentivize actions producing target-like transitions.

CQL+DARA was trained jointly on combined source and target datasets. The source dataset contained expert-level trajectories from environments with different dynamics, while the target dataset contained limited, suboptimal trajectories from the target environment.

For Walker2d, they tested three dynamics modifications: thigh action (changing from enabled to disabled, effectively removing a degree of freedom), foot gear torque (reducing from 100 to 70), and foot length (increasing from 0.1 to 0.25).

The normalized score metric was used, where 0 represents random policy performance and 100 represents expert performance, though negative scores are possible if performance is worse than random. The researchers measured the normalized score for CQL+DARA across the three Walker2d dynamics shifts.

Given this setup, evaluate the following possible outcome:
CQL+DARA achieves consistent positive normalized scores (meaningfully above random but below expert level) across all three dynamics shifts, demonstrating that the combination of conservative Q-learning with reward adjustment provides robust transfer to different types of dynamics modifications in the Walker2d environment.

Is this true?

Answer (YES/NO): NO